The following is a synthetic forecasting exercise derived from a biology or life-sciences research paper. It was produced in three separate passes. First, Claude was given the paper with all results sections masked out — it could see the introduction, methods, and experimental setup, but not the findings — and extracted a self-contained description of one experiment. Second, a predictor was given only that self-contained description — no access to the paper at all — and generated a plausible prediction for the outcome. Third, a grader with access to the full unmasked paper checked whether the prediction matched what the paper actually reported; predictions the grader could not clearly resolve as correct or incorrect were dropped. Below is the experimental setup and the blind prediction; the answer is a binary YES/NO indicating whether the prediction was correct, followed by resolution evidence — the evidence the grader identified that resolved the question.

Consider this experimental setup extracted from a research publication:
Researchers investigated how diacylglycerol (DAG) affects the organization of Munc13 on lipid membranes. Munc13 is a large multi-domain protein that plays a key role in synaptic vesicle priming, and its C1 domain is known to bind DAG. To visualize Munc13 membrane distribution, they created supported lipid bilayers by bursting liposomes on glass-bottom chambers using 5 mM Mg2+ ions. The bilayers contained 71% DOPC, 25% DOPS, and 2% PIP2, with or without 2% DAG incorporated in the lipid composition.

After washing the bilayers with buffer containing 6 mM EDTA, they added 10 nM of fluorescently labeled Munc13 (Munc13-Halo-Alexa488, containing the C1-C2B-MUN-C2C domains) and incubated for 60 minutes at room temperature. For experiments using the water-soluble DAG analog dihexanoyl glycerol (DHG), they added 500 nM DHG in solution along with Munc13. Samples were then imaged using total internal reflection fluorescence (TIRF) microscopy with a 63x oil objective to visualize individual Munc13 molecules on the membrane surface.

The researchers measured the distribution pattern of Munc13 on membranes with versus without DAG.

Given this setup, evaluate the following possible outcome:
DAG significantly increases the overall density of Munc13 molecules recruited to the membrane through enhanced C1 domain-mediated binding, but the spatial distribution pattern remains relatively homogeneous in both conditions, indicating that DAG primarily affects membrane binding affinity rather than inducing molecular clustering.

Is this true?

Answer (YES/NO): NO